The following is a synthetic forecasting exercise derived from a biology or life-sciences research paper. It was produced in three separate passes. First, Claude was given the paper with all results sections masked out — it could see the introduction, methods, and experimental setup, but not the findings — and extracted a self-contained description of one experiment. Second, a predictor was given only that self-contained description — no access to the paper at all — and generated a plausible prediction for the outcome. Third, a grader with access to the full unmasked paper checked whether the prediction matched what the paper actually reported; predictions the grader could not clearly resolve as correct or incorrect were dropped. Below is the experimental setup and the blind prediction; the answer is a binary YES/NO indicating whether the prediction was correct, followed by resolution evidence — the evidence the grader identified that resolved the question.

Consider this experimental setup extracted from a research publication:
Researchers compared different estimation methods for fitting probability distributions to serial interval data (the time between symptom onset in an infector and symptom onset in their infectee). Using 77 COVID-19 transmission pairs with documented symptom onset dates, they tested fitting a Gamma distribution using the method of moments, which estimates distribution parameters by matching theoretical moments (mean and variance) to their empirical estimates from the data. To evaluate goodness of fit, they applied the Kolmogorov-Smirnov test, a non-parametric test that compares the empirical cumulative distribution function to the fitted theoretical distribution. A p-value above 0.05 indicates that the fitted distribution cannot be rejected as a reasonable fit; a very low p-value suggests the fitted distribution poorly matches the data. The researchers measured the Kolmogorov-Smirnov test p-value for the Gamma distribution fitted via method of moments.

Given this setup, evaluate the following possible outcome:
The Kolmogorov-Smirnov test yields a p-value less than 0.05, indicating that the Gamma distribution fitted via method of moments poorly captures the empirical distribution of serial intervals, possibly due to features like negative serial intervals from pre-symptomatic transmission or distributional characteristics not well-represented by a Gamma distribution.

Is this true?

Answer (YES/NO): NO